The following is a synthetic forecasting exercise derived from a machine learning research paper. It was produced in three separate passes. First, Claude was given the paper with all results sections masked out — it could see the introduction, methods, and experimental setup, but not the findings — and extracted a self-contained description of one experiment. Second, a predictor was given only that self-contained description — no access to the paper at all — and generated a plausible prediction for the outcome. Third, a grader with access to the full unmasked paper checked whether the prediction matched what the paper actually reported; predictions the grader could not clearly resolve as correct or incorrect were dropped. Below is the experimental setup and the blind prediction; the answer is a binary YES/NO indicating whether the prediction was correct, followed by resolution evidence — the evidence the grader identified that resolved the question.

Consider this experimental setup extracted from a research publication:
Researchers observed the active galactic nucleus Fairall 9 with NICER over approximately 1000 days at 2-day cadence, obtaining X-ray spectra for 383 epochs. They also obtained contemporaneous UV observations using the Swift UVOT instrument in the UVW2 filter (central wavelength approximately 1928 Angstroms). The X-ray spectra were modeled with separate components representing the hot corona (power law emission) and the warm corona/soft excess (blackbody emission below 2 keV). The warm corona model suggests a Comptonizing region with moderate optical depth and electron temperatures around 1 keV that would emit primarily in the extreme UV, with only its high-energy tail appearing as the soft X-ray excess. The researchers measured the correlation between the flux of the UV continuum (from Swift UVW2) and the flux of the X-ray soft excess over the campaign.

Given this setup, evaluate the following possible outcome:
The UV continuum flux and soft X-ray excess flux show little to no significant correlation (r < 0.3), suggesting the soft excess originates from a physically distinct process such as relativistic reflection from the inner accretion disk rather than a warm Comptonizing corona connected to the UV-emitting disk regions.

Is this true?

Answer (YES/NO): NO